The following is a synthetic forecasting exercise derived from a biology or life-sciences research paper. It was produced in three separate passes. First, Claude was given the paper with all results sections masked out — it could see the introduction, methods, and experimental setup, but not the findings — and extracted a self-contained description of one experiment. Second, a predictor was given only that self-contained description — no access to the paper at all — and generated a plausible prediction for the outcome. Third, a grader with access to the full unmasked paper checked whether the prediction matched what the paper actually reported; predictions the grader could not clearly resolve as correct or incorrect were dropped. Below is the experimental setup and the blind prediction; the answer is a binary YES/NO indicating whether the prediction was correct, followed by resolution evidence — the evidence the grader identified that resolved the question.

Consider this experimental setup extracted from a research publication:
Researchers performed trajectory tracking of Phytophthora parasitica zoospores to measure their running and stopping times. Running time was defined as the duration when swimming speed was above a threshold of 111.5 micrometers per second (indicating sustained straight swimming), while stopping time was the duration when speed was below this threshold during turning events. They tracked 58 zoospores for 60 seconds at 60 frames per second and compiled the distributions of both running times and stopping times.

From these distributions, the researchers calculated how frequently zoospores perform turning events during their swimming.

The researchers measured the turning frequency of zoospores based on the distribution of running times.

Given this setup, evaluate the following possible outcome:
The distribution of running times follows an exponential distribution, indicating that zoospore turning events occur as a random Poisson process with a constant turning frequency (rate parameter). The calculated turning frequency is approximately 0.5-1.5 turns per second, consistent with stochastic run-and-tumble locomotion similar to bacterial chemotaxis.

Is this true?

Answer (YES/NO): NO